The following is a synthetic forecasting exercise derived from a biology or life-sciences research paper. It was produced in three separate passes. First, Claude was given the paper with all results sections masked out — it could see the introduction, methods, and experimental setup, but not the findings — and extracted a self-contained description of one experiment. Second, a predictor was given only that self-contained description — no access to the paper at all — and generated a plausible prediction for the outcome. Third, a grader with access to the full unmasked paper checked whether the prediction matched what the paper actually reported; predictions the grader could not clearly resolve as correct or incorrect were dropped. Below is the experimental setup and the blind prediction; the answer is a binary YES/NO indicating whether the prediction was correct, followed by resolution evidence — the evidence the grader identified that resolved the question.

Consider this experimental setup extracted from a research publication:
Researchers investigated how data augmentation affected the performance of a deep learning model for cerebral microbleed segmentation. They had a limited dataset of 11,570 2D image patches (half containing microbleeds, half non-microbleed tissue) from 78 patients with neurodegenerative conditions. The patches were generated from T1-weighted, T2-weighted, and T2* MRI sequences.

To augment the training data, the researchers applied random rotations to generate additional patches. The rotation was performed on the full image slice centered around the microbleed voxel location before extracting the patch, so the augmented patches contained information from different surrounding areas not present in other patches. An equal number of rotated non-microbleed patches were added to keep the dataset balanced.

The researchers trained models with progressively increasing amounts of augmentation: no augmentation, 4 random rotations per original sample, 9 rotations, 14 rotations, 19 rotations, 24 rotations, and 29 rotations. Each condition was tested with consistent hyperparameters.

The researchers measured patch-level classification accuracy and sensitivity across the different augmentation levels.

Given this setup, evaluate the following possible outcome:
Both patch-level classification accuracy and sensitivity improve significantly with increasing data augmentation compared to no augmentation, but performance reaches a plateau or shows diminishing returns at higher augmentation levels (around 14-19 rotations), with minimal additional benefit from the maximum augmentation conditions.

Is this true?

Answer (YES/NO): YES